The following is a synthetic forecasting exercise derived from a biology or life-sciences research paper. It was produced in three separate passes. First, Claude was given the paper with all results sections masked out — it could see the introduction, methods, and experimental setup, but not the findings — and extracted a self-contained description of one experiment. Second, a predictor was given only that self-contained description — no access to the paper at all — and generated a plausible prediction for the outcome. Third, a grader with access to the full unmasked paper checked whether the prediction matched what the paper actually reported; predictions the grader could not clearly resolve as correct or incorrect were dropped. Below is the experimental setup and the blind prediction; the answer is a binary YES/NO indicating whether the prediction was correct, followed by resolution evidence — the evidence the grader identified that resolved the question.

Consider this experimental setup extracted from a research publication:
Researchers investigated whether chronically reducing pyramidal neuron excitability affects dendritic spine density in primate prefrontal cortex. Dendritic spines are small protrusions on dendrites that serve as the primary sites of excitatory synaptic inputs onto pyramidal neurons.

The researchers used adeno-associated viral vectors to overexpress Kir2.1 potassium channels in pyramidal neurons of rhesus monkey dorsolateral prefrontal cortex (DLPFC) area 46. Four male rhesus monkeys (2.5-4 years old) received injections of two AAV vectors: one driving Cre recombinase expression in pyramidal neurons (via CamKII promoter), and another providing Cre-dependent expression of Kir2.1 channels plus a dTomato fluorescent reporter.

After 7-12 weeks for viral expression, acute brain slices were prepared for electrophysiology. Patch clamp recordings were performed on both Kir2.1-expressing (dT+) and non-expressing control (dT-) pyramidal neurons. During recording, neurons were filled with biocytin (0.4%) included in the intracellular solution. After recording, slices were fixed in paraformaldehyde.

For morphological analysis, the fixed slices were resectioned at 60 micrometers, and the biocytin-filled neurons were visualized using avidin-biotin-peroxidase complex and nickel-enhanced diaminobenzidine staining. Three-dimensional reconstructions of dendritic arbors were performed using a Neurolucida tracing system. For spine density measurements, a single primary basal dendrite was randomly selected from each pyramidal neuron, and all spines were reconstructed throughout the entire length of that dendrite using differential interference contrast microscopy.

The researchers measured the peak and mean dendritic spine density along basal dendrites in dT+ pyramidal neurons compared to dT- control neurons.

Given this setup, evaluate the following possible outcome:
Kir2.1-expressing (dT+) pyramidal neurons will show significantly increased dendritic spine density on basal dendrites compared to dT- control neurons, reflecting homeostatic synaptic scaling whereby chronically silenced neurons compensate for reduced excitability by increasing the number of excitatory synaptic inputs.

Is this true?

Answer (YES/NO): NO